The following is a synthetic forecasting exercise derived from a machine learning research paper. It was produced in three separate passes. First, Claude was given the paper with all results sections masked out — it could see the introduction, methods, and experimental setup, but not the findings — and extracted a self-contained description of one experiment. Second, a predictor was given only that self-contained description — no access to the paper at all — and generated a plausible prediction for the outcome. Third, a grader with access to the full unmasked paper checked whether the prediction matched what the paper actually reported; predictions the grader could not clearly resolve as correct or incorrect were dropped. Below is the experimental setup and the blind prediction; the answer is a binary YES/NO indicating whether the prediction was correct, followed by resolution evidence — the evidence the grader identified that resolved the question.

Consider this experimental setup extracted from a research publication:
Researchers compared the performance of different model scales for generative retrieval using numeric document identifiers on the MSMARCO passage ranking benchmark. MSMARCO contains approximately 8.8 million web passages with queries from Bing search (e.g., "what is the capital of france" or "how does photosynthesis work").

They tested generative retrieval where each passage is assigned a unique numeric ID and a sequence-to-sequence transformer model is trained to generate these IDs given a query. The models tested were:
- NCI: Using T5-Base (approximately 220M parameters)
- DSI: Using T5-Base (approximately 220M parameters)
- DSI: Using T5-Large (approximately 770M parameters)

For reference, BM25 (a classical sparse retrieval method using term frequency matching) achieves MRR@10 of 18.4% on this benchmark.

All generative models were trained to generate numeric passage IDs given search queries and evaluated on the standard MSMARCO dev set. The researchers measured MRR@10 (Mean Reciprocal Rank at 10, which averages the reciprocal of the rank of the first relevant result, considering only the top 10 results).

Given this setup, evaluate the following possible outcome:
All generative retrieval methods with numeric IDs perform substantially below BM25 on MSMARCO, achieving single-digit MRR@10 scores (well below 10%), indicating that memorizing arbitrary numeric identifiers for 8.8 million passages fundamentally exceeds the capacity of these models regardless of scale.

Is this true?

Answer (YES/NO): NO